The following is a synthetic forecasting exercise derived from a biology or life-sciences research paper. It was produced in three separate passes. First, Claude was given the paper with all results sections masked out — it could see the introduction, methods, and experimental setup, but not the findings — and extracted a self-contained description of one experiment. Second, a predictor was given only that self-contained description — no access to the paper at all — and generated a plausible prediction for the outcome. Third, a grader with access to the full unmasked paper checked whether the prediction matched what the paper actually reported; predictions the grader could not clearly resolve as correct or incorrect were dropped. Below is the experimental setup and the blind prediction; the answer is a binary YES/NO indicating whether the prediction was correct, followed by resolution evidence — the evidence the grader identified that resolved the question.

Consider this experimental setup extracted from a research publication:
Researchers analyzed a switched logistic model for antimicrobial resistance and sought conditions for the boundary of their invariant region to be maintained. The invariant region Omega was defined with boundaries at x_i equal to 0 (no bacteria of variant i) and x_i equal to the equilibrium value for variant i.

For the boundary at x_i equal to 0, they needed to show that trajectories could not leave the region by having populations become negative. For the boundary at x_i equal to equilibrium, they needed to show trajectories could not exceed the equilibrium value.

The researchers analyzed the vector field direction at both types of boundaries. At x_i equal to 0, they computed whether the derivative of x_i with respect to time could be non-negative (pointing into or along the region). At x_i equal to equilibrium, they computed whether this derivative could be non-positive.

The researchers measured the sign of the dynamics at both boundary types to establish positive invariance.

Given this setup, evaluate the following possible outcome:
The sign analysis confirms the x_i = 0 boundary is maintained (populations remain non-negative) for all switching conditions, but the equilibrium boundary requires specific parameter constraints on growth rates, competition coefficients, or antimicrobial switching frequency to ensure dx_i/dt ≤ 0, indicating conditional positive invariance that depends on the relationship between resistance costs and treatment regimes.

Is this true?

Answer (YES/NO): NO